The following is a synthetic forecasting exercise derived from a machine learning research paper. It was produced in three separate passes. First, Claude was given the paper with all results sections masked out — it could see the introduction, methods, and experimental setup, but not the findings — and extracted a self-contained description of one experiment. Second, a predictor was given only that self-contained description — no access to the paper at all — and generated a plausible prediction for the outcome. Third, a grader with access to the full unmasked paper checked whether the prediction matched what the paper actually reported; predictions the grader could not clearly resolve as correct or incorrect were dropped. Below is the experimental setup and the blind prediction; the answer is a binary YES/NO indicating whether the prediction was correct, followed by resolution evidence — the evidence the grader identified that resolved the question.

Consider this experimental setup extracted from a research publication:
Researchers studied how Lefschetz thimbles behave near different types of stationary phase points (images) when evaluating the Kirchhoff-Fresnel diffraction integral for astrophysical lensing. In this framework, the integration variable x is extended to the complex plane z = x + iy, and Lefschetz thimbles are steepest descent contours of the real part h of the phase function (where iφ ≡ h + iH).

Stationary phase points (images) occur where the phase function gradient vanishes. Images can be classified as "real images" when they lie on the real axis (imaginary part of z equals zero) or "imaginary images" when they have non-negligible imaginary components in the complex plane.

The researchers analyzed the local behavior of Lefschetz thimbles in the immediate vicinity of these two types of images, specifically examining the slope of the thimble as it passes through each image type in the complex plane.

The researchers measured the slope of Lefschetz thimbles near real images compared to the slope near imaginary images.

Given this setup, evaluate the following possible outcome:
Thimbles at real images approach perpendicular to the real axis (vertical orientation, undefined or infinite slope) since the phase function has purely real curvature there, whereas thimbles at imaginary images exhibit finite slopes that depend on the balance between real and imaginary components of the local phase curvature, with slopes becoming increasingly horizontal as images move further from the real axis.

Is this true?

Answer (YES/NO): NO